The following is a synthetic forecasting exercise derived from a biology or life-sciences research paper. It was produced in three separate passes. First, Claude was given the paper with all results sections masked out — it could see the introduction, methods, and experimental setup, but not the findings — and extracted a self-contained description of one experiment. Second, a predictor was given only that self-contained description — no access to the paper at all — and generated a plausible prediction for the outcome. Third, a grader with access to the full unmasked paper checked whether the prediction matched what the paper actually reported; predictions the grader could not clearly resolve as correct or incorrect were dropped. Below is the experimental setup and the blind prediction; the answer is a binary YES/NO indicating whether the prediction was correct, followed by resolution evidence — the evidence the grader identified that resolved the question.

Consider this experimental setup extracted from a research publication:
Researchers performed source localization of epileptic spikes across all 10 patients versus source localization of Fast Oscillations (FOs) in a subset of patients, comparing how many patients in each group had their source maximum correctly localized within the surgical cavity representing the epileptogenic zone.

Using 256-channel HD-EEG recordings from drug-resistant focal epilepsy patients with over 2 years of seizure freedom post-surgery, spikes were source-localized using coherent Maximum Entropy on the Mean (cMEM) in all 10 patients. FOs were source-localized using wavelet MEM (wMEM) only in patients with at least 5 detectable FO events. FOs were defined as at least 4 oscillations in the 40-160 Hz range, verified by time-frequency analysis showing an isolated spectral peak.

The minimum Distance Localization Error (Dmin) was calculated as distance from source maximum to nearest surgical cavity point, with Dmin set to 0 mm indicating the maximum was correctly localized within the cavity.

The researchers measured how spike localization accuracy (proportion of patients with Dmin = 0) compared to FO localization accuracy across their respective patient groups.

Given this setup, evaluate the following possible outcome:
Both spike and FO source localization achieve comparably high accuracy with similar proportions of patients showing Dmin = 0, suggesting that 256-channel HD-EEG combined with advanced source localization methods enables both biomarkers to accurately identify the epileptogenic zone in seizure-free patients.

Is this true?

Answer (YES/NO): YES